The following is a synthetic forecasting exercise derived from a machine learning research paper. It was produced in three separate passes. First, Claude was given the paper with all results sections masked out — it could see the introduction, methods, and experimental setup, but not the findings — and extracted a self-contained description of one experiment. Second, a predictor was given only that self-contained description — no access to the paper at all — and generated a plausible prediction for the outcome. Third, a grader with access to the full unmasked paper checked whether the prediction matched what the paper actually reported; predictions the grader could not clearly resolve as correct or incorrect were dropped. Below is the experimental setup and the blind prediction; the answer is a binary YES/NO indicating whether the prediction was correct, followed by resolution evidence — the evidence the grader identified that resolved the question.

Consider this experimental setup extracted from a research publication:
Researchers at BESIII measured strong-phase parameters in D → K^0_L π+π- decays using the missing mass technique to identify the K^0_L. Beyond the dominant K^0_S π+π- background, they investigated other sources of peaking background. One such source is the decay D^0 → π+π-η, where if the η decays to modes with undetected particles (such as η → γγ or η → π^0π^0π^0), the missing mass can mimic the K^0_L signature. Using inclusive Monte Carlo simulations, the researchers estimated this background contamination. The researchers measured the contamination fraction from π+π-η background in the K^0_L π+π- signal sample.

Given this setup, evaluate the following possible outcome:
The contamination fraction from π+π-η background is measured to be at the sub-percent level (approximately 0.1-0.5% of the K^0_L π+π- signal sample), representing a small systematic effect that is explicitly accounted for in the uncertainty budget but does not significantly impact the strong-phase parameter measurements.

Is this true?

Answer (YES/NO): NO